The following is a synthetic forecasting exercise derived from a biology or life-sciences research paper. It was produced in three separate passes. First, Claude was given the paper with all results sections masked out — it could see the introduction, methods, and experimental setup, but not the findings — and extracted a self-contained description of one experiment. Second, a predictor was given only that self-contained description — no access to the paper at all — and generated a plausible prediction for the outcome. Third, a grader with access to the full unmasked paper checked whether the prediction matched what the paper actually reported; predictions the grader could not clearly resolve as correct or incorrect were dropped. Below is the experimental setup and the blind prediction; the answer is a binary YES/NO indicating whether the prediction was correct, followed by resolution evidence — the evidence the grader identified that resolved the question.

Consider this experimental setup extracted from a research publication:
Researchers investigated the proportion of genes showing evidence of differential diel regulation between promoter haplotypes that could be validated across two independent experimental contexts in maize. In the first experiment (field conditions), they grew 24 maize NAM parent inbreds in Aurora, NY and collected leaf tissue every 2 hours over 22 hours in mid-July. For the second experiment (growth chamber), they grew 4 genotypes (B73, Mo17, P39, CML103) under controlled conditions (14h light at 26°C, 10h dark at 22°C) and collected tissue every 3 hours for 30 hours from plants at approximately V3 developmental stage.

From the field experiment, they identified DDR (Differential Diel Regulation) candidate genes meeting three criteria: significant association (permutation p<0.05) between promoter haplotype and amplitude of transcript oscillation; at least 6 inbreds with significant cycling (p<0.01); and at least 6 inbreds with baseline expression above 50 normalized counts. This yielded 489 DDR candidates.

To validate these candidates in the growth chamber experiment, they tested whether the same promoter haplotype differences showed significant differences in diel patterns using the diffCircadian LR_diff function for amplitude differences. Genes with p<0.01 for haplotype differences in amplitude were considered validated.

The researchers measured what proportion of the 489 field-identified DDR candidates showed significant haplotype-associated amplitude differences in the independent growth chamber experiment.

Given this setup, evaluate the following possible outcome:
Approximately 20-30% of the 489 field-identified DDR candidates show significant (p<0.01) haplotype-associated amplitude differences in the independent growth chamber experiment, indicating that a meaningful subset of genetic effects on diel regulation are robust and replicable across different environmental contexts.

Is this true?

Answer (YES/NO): NO